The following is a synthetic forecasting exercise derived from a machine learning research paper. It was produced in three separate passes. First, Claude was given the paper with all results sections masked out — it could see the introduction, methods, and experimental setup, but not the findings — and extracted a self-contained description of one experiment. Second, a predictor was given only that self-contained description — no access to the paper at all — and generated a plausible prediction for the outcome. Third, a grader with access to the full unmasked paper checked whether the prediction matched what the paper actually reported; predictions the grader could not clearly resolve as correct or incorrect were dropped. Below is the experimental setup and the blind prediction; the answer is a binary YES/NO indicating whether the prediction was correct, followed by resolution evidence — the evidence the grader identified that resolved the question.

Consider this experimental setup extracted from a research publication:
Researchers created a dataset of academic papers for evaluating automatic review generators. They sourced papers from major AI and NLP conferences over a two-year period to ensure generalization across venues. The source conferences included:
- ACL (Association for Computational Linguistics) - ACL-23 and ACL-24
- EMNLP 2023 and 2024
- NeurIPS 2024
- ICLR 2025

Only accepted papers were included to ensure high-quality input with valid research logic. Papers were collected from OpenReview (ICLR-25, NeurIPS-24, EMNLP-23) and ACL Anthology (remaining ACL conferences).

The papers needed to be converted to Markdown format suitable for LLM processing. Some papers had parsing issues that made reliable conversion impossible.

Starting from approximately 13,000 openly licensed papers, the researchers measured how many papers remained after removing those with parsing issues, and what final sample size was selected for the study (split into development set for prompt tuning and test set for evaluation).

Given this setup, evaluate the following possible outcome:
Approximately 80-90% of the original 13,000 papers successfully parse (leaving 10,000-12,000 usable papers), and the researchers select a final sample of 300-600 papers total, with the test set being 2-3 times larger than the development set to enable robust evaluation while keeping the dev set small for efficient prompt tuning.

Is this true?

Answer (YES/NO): NO